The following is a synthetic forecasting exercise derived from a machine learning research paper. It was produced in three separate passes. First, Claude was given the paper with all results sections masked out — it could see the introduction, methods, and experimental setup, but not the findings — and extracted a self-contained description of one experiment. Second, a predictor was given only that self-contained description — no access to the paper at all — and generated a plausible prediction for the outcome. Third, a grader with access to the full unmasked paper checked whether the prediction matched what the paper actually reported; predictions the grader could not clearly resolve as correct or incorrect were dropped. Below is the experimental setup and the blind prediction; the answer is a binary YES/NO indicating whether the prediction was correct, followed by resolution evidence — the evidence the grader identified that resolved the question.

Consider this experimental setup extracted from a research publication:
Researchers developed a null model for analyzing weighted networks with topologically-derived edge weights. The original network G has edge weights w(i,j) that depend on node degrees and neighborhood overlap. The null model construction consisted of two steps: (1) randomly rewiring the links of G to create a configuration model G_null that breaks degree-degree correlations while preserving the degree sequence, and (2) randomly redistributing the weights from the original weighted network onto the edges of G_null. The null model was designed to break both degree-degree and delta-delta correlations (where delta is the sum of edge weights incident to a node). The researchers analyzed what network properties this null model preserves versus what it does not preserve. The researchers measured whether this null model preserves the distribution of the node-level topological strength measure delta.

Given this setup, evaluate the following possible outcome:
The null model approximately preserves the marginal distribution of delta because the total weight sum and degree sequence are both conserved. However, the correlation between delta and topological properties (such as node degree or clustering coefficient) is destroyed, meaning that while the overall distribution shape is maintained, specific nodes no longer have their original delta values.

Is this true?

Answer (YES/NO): NO